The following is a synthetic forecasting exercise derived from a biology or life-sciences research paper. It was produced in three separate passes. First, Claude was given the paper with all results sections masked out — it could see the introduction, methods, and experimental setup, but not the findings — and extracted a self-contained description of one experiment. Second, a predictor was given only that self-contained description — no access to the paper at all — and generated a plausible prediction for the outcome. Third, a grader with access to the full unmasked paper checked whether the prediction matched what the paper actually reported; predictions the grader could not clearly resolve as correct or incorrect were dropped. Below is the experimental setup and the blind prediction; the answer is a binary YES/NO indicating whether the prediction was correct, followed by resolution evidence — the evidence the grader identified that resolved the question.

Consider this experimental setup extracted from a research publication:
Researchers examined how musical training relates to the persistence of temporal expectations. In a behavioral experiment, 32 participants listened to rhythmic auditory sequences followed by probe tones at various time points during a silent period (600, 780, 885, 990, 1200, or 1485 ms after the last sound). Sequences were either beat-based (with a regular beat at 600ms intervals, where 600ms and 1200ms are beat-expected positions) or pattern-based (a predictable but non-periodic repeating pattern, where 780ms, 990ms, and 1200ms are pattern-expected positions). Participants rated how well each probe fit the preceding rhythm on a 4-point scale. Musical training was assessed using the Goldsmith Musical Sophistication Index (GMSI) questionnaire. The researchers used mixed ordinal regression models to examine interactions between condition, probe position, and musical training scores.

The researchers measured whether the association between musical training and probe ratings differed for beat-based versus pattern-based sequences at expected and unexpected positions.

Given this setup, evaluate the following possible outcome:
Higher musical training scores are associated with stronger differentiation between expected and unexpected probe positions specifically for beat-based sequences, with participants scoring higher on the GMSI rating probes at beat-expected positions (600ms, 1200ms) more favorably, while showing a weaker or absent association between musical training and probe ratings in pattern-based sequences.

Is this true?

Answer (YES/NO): NO